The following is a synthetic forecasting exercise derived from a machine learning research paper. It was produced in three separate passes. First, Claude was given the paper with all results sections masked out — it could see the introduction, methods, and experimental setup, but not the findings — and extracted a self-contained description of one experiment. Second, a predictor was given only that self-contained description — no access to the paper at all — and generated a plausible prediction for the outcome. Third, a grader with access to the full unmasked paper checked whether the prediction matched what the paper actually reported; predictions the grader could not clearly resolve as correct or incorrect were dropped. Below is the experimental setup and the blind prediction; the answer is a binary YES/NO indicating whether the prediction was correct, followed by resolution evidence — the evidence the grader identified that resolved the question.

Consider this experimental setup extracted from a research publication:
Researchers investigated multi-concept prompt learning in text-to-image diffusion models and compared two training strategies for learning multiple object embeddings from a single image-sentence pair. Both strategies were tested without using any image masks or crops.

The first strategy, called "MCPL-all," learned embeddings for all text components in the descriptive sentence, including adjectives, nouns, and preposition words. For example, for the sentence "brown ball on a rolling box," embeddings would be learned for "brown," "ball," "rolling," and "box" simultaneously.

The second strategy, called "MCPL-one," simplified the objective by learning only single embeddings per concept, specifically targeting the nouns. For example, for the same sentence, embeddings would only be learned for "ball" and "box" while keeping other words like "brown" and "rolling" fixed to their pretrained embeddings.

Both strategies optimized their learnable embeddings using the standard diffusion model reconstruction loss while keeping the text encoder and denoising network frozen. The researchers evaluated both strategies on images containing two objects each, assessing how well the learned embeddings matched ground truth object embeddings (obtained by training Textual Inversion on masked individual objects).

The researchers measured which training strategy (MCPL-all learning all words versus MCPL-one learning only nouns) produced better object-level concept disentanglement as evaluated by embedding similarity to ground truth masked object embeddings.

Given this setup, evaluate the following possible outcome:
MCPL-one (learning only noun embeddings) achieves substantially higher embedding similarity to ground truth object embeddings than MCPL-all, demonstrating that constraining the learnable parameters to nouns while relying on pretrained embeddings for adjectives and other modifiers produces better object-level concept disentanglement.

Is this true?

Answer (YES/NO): YES